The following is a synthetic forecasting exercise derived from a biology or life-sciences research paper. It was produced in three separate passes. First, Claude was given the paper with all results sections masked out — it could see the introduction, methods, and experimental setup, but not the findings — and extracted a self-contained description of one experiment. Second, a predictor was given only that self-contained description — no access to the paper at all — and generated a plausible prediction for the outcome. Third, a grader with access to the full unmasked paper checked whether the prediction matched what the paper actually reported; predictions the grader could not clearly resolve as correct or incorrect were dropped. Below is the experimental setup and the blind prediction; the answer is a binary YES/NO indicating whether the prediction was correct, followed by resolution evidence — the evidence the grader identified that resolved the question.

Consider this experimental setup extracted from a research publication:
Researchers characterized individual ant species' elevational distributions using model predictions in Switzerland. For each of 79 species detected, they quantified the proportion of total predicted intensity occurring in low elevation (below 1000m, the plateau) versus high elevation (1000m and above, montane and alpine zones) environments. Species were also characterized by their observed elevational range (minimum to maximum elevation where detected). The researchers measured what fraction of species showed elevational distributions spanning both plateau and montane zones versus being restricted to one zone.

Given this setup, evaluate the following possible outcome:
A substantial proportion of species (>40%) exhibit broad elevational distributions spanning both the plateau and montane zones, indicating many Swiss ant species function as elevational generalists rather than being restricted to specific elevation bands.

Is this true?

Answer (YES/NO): YES